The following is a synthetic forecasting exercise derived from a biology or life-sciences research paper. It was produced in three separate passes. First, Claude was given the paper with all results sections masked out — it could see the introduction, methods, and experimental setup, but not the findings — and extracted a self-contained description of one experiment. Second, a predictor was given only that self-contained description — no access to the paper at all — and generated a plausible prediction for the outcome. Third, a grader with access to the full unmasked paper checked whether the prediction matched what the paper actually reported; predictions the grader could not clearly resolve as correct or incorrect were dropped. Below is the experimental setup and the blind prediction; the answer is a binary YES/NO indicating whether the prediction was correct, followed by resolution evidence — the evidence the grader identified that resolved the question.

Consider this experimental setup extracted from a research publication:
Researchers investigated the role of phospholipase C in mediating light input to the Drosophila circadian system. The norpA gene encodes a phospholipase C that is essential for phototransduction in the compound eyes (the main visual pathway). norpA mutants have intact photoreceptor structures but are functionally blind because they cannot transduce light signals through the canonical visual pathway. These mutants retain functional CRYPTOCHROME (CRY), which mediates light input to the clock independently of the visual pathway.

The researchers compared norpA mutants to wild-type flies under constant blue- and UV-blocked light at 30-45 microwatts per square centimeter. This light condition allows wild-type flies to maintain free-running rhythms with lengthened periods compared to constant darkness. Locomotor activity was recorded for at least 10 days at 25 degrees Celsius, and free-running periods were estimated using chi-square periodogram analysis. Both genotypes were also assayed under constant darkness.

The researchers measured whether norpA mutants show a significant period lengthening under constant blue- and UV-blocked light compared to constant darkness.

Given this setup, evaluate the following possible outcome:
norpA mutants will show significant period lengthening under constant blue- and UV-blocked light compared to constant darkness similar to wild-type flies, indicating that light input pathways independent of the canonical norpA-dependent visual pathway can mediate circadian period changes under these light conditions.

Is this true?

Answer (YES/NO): NO